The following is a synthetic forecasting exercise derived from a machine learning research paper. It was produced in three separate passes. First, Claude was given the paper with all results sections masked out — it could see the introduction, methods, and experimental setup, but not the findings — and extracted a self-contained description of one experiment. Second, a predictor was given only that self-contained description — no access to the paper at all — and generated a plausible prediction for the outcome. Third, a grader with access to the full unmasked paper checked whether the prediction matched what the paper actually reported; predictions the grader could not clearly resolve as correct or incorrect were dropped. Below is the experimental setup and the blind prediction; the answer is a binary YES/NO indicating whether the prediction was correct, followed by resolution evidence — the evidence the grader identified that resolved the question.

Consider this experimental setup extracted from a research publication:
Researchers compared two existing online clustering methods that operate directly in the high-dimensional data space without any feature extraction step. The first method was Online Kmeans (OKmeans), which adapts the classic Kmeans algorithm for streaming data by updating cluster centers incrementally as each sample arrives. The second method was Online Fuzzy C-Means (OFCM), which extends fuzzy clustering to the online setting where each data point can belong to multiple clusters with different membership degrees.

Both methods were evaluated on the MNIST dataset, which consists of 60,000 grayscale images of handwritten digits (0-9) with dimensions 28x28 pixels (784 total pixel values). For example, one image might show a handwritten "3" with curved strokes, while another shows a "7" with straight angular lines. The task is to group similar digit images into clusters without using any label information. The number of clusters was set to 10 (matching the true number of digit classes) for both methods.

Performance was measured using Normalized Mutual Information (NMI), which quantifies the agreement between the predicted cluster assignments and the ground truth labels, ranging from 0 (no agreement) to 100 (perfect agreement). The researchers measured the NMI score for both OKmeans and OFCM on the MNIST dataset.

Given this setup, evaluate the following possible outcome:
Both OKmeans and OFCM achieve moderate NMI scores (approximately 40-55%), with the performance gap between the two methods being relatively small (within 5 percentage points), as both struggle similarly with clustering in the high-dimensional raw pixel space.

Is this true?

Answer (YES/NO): NO